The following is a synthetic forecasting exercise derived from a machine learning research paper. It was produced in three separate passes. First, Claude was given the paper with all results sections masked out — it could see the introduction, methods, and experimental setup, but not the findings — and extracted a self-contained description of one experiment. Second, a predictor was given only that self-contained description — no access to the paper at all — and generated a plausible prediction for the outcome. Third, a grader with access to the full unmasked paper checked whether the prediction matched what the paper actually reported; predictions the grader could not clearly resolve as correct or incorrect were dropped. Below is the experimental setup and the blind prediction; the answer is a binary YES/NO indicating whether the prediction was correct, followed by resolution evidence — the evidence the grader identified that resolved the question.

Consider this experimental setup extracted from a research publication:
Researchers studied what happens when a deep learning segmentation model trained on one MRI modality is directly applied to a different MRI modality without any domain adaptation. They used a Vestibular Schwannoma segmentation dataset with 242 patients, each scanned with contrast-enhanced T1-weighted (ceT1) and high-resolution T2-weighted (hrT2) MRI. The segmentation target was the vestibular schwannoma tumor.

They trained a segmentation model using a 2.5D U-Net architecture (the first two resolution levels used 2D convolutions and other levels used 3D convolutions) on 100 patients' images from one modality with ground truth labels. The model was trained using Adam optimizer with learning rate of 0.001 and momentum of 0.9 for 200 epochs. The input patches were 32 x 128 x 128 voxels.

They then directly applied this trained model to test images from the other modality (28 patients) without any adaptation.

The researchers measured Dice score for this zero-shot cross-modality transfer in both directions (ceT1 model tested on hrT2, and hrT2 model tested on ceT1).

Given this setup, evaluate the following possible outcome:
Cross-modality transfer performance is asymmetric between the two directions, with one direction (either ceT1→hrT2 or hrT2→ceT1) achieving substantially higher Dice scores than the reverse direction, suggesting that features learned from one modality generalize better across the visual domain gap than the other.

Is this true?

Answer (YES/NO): NO